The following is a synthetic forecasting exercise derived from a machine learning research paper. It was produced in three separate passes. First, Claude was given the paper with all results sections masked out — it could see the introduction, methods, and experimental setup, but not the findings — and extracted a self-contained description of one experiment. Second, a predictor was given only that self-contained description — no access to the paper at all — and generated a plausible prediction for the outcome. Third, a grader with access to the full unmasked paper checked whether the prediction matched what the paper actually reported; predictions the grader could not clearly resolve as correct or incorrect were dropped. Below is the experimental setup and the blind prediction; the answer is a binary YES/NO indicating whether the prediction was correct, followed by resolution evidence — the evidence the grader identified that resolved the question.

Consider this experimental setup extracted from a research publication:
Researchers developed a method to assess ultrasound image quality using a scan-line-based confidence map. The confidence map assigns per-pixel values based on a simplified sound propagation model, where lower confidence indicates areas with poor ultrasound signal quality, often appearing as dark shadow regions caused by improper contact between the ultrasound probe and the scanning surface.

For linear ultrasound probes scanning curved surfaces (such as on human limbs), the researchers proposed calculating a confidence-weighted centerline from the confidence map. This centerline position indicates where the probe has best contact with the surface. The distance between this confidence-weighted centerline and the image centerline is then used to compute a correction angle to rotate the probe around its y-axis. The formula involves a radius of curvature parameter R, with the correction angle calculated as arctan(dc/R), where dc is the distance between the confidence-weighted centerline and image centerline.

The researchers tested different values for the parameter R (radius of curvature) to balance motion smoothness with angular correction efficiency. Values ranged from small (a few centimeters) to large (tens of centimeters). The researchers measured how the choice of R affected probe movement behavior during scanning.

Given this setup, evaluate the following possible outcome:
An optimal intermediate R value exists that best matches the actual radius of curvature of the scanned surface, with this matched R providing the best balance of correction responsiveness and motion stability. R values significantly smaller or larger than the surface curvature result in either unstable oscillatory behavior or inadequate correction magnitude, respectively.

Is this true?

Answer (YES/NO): NO